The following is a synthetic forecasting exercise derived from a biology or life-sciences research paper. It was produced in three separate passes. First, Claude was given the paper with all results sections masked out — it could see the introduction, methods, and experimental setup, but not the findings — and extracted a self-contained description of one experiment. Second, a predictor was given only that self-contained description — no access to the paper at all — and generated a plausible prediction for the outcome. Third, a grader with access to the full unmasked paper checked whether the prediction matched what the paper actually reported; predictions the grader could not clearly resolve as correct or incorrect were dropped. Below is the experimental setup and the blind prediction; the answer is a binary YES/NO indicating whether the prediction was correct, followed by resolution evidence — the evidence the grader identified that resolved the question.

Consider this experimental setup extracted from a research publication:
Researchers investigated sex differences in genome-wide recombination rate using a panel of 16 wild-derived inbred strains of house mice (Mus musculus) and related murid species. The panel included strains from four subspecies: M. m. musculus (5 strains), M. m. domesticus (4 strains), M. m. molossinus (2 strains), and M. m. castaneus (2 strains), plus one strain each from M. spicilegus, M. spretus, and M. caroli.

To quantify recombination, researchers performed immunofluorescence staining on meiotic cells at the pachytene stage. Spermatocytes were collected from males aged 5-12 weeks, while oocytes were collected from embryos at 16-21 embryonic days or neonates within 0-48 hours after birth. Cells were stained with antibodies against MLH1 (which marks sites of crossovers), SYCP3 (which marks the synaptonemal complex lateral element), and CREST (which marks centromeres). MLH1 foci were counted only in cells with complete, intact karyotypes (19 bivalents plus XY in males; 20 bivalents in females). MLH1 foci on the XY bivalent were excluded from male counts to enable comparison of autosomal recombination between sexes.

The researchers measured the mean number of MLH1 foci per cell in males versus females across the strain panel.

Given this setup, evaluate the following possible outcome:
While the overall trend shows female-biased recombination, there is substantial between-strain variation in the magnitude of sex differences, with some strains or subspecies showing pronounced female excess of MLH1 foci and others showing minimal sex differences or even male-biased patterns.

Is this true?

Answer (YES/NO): YES